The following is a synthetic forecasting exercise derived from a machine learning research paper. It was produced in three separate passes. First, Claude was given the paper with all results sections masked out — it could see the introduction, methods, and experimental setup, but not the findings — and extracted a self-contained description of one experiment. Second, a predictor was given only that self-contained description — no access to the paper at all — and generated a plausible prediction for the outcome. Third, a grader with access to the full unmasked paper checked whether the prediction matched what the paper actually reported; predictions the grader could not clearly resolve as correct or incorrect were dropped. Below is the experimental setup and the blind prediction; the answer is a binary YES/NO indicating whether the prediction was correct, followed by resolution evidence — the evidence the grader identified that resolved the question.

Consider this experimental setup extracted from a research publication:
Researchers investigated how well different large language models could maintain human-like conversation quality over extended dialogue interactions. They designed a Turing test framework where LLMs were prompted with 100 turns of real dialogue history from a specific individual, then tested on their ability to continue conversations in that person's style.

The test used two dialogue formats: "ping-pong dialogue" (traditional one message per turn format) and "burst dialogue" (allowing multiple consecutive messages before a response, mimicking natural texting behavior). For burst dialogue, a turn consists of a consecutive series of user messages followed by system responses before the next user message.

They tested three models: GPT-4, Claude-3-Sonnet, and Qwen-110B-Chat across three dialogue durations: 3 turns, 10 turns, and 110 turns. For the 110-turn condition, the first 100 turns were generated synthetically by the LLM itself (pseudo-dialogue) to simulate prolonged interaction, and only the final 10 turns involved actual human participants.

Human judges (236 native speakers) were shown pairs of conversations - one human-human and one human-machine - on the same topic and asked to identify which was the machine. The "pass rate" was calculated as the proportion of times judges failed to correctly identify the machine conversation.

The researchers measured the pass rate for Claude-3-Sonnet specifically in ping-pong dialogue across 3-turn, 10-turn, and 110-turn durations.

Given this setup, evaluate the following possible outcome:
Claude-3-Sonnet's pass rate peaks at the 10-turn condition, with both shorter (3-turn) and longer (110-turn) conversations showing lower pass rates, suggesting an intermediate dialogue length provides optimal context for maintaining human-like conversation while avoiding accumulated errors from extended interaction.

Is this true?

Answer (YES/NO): NO